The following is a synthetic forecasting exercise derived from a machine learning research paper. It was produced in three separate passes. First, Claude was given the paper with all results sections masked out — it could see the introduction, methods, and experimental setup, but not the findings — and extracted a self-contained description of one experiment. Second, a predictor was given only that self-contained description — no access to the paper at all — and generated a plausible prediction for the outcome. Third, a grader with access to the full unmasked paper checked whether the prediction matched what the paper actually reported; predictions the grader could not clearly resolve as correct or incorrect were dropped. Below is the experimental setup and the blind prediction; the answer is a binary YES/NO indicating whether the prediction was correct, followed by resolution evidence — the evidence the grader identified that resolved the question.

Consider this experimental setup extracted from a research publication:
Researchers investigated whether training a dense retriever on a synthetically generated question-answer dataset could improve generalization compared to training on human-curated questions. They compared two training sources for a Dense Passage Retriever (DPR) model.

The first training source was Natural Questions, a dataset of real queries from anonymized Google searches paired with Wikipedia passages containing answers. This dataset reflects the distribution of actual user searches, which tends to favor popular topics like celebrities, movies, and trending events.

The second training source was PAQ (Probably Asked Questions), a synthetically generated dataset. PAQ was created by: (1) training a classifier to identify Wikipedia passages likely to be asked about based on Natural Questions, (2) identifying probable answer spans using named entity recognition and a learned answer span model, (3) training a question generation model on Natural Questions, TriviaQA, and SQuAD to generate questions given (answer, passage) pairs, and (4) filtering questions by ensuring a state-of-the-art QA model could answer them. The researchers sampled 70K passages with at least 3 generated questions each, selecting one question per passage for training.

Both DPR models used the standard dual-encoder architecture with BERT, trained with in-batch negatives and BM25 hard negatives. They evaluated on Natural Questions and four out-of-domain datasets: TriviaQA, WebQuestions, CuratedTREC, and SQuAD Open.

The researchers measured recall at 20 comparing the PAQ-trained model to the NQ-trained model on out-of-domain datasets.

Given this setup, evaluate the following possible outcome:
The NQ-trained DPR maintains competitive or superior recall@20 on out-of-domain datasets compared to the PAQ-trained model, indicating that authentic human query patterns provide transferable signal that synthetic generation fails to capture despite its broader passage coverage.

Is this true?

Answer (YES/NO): NO